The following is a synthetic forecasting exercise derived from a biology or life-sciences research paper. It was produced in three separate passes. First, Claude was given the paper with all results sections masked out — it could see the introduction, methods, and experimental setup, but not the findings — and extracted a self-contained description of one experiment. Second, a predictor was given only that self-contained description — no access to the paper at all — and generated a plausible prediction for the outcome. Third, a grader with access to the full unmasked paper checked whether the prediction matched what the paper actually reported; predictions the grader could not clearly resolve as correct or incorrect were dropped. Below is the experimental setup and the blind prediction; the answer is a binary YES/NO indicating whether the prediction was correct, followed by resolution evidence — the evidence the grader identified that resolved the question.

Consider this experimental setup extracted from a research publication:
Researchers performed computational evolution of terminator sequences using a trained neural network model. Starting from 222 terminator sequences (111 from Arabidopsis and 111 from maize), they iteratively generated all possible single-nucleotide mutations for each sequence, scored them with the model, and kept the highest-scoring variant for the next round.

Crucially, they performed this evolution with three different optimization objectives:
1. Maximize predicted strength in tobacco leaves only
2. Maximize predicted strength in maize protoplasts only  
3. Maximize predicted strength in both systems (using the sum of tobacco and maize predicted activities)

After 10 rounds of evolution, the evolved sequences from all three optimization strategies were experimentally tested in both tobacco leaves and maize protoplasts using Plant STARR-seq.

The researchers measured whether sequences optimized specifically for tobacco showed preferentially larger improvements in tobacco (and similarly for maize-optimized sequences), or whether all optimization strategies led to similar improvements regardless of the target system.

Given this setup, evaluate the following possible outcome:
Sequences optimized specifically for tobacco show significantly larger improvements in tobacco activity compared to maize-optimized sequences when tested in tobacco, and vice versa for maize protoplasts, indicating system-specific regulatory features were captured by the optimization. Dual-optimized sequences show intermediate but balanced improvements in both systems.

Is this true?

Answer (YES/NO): YES